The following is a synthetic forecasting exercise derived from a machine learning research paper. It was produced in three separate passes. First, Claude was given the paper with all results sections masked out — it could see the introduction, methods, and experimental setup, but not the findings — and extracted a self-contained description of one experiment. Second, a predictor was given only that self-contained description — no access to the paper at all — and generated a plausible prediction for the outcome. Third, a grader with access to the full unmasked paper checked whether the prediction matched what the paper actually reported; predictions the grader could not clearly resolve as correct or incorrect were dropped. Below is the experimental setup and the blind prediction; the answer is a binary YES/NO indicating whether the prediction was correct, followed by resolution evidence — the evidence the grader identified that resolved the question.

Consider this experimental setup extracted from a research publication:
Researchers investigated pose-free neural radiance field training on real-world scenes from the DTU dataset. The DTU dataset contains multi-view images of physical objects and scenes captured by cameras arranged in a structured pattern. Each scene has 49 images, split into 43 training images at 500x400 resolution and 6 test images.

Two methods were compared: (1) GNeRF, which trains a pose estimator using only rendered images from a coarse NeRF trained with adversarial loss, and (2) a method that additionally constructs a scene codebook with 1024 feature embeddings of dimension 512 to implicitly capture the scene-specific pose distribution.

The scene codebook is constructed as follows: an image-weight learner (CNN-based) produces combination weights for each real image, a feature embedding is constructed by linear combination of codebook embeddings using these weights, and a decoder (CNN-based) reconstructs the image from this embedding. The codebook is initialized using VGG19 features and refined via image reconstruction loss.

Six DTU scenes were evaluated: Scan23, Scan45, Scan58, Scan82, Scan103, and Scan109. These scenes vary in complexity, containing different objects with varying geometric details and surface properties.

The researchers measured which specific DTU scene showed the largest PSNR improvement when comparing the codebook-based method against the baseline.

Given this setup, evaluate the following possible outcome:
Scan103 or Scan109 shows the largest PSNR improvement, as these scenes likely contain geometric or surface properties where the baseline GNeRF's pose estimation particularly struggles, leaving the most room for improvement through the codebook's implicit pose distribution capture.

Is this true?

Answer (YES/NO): YES